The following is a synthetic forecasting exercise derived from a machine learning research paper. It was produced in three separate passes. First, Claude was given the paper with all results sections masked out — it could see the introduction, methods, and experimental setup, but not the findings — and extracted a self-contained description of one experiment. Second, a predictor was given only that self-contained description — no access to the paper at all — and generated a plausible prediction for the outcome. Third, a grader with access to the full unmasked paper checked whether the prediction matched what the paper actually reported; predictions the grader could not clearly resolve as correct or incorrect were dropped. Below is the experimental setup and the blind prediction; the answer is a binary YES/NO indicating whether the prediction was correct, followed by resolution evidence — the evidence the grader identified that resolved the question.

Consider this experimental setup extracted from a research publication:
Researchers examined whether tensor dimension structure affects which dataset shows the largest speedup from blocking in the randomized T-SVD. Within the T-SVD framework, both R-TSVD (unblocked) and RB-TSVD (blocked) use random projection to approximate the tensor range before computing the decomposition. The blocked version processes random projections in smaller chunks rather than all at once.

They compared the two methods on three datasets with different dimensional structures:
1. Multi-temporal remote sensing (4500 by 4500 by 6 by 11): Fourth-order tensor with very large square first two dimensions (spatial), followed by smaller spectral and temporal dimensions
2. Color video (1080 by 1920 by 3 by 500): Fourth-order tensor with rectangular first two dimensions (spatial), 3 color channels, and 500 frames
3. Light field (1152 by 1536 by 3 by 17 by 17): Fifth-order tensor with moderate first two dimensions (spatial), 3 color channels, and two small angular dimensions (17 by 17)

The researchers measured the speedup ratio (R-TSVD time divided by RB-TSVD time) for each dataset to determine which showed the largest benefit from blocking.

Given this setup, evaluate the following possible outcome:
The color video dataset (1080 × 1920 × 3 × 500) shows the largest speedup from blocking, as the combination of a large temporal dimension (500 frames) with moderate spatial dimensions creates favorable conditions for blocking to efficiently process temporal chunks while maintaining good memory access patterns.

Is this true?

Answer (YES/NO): NO